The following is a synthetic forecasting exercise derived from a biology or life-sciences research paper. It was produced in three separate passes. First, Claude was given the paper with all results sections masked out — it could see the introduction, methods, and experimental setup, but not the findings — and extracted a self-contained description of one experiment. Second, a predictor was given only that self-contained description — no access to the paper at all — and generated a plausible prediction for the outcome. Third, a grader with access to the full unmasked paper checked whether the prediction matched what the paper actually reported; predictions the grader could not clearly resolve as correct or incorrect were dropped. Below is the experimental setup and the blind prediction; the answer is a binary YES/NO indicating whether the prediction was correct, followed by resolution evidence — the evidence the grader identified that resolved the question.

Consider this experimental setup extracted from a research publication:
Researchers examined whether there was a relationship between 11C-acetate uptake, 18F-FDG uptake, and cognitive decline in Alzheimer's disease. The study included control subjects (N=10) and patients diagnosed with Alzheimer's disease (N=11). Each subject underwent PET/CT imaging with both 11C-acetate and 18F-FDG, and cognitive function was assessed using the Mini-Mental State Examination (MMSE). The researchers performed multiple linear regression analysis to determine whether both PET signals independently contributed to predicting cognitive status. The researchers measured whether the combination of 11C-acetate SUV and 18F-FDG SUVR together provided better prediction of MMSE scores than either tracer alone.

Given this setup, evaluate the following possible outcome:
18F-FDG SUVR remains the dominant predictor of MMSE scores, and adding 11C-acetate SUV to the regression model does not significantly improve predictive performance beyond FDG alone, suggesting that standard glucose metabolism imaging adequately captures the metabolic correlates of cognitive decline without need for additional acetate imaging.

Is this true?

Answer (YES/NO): NO